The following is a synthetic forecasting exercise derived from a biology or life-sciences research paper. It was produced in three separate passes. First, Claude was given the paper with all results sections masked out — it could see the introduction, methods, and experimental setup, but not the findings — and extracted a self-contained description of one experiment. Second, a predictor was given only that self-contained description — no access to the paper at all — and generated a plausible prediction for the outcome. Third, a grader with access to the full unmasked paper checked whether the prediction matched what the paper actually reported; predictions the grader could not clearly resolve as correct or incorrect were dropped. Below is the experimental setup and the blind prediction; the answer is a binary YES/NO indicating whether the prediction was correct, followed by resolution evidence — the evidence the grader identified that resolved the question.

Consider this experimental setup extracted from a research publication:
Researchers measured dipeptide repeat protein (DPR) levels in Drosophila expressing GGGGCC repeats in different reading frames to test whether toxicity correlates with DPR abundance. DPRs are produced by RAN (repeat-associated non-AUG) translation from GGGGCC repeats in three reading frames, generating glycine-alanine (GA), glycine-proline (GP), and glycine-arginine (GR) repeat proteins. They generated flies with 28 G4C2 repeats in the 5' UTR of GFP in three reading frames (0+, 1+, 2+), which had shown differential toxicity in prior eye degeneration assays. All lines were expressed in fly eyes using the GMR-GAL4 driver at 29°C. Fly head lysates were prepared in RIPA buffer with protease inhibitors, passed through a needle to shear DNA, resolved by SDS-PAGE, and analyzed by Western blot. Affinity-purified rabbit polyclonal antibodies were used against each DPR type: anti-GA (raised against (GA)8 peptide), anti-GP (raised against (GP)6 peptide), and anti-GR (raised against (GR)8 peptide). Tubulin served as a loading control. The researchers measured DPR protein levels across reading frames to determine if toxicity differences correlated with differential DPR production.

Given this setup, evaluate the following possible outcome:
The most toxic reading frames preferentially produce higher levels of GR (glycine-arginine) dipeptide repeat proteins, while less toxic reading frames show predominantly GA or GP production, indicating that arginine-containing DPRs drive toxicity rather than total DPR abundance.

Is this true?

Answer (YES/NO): NO